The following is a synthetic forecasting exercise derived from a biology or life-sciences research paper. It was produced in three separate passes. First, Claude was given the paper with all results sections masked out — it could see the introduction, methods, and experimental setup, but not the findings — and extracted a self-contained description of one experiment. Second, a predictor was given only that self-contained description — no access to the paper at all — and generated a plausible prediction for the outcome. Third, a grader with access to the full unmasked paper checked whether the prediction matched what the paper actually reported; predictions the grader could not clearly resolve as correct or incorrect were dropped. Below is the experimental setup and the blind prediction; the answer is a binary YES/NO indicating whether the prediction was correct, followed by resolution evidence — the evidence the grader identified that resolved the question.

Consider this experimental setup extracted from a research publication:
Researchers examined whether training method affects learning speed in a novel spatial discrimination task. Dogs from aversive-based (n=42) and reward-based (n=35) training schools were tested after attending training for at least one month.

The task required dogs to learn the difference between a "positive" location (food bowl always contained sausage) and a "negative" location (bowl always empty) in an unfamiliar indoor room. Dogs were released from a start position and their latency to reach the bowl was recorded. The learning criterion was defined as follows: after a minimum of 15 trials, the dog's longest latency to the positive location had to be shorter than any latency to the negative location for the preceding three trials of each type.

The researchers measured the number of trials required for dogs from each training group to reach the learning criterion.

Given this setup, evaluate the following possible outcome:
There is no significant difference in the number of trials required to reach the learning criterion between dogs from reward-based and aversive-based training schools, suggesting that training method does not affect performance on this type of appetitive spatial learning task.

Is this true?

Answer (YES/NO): NO